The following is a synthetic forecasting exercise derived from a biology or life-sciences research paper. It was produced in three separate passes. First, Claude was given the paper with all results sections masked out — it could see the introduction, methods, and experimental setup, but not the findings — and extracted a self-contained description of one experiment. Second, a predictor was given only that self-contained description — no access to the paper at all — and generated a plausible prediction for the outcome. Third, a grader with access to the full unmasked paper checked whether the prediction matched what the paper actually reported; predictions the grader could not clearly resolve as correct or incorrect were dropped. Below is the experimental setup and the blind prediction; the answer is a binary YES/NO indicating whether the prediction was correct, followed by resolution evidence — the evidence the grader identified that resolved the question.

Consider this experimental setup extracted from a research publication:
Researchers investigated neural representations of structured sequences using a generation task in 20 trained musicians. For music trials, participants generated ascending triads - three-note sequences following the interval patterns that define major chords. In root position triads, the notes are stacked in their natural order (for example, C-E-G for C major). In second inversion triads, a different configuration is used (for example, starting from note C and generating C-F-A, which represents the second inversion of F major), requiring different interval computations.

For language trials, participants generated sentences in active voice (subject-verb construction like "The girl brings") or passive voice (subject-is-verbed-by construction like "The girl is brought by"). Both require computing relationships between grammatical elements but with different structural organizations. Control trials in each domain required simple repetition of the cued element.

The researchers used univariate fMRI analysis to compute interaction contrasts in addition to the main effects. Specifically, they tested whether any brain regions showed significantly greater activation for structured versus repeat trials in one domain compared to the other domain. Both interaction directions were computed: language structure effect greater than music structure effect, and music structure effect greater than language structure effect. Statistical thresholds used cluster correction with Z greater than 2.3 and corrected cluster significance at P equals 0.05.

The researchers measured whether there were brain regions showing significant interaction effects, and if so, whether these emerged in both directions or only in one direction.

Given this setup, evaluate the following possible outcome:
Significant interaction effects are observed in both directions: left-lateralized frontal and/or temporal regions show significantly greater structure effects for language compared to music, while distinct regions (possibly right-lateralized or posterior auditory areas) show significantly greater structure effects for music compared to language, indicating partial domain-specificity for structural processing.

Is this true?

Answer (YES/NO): YES